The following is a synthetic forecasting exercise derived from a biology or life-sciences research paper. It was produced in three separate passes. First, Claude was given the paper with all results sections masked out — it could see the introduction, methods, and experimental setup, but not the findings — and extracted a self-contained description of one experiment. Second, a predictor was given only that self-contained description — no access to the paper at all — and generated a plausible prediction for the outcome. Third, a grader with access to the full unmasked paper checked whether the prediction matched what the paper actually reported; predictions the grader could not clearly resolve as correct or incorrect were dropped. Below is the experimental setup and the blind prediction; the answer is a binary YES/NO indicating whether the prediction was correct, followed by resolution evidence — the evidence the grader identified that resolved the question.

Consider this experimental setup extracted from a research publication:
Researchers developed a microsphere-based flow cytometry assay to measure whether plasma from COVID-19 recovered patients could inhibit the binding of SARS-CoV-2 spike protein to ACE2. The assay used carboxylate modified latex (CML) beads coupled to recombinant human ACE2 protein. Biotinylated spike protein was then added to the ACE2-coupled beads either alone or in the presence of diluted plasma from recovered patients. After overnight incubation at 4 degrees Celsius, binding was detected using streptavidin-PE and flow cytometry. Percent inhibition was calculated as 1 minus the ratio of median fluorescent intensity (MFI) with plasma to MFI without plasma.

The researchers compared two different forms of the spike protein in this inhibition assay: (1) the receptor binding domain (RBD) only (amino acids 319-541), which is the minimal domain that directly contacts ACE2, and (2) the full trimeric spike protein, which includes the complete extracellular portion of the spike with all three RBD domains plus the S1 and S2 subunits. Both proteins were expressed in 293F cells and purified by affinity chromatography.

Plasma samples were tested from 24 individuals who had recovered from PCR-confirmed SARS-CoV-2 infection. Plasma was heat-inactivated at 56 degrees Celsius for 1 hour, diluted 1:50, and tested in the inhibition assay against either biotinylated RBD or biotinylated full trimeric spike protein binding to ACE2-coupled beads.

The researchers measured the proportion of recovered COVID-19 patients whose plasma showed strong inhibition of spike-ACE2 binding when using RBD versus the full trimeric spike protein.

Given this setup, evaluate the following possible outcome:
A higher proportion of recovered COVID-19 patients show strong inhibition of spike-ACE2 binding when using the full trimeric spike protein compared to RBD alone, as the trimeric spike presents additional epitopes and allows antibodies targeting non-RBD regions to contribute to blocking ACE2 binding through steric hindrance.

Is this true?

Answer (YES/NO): YES